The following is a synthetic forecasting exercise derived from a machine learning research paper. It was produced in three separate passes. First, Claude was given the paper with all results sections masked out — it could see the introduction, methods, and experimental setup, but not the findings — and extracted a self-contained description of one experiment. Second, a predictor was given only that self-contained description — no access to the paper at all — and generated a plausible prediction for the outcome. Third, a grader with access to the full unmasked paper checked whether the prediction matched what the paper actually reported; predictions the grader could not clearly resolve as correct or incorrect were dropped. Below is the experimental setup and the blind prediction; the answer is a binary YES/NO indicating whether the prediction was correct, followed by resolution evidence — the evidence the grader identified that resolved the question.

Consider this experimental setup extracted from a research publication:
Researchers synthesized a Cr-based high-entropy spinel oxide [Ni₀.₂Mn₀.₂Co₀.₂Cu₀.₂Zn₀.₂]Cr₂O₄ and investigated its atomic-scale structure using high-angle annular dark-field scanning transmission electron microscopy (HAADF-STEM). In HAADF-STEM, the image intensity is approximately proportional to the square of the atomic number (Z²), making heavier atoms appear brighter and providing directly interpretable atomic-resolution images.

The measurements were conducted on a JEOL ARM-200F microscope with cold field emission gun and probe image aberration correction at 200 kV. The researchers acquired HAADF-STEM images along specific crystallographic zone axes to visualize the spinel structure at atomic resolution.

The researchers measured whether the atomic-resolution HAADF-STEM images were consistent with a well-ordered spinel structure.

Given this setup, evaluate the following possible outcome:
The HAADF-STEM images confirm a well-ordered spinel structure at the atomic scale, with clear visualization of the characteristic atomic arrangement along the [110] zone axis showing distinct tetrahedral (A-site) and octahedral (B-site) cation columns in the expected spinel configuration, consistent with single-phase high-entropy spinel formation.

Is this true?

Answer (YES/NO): NO